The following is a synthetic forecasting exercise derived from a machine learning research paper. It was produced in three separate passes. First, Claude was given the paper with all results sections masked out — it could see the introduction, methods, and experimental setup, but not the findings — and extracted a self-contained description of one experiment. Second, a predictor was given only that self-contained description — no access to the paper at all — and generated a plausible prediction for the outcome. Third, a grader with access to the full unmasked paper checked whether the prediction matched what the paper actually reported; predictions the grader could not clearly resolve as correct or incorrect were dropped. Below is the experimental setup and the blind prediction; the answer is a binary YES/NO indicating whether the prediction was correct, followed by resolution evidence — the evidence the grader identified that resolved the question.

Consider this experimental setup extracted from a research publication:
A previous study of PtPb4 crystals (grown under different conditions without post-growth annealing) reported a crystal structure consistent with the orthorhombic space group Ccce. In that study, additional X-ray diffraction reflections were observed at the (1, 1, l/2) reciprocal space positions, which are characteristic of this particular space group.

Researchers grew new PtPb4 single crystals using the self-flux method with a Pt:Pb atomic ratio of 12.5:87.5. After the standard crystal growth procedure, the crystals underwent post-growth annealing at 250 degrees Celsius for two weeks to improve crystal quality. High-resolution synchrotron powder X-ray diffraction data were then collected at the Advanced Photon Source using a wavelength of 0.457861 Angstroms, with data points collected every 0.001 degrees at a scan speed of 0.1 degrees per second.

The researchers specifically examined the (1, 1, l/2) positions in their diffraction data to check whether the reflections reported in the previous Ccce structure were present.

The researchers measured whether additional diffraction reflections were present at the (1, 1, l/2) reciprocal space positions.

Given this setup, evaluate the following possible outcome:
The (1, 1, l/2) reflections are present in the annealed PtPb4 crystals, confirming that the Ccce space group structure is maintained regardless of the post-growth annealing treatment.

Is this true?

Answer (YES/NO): NO